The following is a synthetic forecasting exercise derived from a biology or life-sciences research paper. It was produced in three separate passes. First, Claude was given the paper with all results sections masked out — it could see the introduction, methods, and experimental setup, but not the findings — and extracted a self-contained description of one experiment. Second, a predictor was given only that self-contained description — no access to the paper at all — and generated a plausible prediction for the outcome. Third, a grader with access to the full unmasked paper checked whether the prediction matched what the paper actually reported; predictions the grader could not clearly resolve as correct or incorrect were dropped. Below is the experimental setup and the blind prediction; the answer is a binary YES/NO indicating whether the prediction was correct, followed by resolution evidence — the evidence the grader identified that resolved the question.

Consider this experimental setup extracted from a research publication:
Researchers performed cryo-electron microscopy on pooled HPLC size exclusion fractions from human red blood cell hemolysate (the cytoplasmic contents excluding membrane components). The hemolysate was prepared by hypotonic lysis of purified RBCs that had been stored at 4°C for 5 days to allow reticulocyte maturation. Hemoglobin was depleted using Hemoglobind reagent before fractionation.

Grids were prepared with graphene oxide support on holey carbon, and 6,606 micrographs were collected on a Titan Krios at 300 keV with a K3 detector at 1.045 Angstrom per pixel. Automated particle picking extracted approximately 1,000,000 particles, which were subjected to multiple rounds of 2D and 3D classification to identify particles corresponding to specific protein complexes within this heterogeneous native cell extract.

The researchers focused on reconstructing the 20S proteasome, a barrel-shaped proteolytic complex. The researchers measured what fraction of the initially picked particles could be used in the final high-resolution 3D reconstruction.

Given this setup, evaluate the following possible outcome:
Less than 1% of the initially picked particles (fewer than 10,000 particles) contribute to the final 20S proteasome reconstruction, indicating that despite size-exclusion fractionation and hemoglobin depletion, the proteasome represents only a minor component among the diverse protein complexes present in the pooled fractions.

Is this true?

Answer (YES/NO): NO